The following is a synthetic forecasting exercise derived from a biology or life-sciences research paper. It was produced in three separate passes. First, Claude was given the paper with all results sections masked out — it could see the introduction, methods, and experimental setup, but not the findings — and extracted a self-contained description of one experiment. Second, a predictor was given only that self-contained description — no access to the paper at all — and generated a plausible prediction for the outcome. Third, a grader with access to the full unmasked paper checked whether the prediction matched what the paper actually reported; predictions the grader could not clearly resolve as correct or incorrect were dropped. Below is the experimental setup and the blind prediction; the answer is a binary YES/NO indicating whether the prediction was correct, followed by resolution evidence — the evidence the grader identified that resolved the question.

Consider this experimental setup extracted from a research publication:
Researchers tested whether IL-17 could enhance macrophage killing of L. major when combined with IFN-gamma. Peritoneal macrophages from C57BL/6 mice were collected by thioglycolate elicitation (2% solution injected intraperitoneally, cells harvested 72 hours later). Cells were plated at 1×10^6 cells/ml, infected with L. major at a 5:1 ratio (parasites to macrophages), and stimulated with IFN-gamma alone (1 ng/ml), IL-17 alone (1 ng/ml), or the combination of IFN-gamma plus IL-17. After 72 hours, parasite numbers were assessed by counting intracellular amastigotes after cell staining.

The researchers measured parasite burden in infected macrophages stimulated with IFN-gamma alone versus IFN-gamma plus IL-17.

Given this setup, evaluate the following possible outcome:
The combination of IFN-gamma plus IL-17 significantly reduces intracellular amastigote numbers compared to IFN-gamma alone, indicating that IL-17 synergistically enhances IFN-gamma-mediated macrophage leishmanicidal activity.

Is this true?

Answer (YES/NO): NO